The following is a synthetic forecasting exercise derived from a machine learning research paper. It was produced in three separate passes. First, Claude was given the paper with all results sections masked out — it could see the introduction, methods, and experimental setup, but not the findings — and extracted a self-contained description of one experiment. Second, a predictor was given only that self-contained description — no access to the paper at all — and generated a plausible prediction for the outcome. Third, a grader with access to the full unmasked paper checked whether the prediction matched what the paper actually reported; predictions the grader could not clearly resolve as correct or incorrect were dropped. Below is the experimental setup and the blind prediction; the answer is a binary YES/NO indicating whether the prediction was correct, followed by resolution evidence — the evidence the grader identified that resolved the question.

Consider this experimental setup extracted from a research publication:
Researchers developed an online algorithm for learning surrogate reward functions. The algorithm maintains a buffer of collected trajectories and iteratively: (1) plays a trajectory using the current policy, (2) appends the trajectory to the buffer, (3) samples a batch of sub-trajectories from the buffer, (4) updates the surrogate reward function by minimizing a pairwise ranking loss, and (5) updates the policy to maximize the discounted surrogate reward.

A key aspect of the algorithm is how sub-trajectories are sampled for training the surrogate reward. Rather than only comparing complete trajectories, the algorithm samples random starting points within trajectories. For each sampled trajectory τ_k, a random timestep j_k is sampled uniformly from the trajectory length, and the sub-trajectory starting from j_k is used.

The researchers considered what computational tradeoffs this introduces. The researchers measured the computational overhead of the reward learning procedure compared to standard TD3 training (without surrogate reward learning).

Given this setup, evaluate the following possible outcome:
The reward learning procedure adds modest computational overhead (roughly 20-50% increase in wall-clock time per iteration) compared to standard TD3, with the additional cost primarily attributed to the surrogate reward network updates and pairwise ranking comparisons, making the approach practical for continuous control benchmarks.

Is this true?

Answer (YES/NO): NO